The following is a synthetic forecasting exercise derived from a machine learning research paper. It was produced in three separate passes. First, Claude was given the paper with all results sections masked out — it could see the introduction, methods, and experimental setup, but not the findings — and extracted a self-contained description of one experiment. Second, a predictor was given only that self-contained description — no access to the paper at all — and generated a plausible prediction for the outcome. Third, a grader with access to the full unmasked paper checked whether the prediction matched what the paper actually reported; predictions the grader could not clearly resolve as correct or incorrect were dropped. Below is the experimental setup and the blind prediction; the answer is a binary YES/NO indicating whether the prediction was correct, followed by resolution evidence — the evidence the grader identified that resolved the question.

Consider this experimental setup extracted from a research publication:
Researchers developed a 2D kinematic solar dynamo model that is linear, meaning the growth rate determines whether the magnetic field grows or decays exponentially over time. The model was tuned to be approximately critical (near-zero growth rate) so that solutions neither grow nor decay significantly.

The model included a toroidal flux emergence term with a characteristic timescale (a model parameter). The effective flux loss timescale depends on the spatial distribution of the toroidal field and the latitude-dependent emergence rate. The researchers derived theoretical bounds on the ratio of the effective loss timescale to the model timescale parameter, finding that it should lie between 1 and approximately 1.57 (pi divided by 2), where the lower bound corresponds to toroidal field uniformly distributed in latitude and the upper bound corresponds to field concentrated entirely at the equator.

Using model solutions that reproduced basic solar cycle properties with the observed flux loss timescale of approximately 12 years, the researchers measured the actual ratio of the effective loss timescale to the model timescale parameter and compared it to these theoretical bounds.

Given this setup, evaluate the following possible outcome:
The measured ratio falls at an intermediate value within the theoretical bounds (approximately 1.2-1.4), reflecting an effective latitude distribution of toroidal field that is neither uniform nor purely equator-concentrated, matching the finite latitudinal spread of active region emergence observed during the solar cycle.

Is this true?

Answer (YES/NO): YES